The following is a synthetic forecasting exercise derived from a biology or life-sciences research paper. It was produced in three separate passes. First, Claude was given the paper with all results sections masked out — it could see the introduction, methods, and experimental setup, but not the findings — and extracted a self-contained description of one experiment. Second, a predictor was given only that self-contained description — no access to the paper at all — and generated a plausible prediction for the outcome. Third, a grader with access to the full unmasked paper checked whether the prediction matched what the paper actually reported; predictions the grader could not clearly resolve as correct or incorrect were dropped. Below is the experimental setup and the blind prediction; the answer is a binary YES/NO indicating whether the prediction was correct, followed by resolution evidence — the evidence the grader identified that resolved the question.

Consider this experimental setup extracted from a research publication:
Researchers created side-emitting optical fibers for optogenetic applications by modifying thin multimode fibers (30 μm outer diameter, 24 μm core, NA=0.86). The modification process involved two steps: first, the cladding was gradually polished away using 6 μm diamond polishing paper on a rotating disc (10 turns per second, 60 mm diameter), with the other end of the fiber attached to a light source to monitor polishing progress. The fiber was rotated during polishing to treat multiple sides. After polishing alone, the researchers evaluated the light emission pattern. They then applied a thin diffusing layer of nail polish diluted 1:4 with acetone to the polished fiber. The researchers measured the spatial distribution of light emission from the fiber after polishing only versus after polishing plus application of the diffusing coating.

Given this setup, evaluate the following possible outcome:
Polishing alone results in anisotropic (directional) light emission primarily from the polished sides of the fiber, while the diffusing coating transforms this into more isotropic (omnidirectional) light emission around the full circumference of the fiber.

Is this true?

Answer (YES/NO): NO